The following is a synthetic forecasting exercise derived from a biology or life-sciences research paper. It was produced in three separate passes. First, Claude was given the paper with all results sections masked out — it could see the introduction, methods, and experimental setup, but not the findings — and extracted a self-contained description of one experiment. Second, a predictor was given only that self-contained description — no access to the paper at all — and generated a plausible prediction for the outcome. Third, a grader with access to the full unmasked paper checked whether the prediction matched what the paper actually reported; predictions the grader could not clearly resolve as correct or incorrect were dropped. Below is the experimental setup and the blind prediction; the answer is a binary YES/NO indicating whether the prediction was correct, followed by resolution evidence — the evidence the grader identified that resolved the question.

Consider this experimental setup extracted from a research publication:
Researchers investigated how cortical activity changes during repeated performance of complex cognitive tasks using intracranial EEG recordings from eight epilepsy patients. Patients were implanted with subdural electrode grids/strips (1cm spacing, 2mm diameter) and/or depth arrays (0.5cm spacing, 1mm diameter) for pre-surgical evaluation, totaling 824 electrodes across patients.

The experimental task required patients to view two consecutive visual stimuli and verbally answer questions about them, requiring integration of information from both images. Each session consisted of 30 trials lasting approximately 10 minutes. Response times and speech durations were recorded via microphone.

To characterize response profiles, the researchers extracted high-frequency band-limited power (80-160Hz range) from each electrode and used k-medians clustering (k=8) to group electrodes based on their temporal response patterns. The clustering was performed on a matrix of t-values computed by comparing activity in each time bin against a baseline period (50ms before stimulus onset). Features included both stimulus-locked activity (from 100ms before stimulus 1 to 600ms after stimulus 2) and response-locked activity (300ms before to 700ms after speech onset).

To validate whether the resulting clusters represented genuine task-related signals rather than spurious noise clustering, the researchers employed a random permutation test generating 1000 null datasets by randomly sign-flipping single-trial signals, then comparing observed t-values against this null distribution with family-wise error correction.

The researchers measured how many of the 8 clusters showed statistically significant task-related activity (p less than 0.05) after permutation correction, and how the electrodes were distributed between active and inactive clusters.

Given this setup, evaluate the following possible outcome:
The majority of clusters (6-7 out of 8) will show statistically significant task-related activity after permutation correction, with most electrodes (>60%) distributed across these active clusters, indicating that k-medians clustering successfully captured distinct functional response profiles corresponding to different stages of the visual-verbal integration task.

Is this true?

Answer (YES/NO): NO